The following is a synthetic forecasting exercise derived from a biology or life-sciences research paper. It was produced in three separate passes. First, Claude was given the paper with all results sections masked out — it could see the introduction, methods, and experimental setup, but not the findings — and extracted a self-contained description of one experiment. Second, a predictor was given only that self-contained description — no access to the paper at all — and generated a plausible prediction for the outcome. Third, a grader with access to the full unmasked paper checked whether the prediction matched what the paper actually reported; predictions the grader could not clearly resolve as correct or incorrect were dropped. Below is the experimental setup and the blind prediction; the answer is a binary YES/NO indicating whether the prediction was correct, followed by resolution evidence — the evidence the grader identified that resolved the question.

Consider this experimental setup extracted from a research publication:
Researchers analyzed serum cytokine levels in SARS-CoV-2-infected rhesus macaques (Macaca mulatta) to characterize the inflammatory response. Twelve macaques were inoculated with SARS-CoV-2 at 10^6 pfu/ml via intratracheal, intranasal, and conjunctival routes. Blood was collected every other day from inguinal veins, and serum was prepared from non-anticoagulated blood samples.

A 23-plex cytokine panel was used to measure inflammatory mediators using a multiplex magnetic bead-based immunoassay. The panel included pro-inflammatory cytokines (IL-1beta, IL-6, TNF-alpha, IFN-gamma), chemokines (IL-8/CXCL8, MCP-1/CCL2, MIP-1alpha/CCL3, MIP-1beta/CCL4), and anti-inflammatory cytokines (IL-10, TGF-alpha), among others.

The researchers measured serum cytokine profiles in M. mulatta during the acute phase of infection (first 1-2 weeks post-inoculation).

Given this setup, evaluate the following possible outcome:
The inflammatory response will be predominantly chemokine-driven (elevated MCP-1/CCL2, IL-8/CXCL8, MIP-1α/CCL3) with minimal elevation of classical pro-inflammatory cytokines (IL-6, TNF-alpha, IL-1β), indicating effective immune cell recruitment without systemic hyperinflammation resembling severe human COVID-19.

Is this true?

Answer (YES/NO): NO